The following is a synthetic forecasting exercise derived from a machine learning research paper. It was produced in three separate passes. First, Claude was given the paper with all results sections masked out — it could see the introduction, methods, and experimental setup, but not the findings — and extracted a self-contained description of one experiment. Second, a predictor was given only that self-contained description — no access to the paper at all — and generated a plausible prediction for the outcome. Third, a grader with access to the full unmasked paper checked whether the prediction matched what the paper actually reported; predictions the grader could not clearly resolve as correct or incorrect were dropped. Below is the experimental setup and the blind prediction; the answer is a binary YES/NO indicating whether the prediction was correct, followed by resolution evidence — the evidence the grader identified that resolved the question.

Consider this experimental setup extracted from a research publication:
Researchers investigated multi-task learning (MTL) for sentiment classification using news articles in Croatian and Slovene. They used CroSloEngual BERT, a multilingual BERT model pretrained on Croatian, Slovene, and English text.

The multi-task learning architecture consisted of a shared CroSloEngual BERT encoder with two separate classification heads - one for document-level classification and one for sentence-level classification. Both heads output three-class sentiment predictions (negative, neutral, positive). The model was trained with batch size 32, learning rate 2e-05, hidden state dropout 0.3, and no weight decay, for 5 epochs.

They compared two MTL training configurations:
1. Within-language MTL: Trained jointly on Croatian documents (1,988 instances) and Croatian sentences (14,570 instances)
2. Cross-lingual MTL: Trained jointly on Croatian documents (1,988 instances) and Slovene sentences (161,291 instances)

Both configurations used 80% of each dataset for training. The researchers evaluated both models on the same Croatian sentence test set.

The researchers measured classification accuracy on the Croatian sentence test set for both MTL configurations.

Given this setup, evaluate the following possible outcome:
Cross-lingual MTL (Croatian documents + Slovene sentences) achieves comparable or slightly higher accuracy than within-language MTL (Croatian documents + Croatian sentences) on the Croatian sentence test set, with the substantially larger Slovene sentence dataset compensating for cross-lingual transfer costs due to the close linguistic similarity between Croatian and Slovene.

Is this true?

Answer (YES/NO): NO